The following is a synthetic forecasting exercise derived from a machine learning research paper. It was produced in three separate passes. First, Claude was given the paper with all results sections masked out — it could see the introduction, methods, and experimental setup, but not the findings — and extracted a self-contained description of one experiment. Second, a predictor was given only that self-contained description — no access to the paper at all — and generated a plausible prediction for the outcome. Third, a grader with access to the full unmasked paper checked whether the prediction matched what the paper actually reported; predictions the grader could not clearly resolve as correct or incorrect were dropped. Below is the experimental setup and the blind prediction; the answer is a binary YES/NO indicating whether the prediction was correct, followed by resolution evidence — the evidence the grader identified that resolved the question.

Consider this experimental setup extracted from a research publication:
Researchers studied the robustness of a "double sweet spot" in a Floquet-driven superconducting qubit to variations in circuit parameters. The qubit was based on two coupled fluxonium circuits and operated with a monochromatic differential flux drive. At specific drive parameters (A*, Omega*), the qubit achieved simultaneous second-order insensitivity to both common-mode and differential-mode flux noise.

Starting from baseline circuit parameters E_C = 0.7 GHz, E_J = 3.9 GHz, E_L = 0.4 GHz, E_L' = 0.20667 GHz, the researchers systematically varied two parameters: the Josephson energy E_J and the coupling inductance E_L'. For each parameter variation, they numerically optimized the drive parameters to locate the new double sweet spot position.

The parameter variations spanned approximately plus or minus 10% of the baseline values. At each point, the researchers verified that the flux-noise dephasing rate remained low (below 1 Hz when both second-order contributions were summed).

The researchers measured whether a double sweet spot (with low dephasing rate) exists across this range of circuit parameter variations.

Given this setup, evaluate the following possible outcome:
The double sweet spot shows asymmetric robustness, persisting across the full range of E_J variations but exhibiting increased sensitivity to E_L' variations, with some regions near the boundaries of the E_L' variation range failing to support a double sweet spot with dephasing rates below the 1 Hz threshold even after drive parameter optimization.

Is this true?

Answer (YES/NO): NO